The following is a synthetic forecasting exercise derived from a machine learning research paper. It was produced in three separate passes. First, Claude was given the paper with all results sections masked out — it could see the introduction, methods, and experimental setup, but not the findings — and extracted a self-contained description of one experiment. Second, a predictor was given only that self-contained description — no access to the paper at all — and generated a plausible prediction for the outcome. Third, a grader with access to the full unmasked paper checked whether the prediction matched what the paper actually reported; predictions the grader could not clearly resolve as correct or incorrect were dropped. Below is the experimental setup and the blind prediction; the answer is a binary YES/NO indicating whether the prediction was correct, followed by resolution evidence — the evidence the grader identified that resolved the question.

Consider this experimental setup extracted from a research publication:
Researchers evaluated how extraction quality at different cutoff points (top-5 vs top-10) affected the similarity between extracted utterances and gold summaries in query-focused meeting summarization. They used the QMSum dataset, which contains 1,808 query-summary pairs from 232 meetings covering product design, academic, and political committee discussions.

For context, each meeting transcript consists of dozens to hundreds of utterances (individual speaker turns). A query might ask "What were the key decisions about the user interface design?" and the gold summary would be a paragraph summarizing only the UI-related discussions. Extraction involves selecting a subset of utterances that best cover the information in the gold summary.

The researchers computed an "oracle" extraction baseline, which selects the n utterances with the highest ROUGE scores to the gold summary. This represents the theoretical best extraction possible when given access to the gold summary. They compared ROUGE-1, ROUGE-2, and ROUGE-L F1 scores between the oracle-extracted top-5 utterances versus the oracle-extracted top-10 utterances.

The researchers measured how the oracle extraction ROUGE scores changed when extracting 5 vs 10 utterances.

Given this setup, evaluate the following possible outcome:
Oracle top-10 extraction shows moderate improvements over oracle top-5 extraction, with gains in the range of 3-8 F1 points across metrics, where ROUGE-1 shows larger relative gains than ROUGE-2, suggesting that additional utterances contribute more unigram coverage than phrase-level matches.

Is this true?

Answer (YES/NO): NO